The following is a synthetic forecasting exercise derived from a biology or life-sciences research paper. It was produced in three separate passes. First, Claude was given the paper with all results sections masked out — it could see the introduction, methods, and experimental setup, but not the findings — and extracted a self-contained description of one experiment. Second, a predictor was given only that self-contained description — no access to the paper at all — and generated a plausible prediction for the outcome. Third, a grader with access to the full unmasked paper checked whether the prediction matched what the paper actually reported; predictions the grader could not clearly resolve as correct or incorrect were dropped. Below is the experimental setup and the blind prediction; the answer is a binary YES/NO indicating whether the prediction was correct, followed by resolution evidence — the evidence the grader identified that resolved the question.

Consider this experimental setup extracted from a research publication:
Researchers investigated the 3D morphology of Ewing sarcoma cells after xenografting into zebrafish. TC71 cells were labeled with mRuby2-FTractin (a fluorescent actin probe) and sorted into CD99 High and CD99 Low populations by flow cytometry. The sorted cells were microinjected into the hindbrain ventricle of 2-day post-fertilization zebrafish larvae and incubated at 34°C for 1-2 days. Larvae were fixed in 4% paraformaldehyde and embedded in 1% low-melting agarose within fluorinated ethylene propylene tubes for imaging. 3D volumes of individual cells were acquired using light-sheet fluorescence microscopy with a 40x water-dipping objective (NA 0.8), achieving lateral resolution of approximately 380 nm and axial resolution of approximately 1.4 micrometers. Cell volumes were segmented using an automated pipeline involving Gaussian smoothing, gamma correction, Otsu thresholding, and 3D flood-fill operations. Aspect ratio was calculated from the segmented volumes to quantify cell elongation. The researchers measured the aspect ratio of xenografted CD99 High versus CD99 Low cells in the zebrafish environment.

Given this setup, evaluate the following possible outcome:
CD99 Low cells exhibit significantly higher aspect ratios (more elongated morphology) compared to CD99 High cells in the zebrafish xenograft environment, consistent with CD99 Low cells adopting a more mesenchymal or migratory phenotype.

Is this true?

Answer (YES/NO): NO